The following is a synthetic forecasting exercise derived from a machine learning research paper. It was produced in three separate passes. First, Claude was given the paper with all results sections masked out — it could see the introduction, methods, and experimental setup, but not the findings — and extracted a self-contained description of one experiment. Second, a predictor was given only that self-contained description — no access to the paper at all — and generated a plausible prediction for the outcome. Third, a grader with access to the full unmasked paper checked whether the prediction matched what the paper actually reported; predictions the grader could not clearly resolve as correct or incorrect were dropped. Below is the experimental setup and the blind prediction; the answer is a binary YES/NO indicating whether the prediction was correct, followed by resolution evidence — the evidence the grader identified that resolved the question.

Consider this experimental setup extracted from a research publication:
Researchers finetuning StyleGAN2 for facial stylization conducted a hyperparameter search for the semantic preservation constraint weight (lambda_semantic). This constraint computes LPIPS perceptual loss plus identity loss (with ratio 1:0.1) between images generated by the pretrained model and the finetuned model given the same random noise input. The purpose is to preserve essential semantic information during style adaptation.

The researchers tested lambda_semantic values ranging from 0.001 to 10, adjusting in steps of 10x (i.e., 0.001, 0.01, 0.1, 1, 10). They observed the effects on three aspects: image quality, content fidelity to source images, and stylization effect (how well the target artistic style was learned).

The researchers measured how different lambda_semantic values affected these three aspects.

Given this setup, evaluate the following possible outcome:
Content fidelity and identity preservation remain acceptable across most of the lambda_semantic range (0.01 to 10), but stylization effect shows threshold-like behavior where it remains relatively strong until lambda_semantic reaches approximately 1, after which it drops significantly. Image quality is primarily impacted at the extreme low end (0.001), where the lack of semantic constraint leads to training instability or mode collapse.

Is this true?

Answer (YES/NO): NO